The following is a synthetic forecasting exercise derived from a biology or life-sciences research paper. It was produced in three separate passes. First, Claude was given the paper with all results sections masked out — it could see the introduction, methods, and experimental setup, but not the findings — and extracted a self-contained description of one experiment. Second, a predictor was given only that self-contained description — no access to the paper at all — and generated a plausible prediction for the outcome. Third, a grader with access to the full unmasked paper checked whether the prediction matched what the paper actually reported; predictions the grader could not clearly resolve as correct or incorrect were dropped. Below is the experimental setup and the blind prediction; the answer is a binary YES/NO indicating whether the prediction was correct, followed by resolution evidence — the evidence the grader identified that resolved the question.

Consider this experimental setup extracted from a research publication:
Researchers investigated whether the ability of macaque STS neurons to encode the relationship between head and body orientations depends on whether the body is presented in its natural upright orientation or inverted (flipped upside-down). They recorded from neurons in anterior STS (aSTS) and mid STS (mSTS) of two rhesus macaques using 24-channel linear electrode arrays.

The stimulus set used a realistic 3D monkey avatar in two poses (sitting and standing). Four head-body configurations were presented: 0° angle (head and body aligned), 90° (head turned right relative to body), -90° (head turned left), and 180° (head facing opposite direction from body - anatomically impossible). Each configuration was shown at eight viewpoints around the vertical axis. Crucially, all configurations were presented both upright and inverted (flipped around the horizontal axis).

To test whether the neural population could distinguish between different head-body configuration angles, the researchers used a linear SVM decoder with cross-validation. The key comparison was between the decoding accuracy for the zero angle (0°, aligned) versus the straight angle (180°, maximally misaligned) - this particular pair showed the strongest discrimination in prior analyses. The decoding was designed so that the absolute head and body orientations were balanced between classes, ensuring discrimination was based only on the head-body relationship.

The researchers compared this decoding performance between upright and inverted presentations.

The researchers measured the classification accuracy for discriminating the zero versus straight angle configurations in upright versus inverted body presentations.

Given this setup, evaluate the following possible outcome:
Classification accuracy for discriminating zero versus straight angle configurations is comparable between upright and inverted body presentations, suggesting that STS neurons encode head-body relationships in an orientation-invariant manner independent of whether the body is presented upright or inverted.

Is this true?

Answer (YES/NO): NO